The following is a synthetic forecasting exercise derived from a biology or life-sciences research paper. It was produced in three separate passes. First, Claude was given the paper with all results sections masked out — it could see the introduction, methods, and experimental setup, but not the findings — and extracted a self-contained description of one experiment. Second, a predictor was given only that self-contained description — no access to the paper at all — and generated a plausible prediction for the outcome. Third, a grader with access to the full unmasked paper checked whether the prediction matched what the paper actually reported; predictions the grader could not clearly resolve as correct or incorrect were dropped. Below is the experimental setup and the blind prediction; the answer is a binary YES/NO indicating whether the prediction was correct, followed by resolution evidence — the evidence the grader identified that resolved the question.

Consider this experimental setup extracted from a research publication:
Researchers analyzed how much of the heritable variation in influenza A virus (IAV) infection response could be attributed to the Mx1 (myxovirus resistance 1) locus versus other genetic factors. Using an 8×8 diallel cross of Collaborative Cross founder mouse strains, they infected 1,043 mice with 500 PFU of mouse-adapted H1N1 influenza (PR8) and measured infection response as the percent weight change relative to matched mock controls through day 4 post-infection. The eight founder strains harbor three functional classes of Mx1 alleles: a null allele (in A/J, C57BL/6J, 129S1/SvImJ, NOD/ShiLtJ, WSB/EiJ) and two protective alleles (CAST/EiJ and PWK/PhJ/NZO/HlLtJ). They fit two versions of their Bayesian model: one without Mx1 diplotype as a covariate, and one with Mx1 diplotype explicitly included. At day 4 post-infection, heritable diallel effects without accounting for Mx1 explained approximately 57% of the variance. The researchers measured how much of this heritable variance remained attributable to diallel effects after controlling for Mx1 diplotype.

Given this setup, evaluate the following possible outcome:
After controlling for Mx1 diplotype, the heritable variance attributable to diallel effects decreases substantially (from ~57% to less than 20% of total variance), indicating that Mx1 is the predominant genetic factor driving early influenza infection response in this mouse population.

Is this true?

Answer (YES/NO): NO